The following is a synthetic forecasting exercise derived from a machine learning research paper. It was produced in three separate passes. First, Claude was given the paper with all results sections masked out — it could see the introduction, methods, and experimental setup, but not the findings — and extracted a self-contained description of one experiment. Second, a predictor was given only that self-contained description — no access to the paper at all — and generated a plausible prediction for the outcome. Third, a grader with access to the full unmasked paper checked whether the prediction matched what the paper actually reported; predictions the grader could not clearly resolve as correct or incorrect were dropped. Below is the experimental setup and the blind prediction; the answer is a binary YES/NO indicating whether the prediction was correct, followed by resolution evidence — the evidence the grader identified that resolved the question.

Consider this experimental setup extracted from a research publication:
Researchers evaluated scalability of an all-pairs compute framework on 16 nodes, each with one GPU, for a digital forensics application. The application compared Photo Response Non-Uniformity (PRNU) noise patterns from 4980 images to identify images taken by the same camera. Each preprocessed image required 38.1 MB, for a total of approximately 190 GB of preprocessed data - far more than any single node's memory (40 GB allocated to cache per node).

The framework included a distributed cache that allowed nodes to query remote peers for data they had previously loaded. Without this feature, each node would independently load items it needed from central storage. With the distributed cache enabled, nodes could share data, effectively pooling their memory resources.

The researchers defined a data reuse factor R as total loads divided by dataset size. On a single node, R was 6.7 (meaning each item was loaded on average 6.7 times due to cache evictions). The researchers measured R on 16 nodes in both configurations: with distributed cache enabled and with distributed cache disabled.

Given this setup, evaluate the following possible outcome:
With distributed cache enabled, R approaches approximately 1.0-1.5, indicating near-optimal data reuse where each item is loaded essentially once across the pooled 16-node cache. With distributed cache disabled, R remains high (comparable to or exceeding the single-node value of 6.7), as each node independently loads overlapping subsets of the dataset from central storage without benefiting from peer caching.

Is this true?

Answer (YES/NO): NO